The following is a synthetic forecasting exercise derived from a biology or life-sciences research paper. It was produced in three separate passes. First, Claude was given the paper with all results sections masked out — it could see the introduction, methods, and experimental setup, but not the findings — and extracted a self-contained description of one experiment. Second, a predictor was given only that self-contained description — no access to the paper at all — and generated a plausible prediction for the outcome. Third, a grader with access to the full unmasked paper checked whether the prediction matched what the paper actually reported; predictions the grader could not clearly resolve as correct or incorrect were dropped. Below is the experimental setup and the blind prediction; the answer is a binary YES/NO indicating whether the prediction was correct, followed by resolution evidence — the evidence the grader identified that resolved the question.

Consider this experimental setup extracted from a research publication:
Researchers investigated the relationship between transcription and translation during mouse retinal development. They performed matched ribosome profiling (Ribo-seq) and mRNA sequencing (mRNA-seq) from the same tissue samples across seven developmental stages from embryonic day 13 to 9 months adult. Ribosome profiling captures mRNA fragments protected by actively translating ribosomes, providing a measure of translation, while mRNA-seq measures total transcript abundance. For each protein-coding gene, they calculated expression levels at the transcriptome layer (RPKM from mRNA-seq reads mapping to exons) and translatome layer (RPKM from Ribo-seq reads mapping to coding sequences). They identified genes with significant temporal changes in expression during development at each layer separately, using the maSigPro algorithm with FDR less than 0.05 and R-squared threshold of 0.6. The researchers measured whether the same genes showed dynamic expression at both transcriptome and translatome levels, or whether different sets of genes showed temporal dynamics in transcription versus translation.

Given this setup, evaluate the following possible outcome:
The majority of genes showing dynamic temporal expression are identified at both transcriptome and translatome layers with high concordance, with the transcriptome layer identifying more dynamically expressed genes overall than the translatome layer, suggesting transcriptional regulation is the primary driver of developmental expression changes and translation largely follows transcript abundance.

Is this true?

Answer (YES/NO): NO